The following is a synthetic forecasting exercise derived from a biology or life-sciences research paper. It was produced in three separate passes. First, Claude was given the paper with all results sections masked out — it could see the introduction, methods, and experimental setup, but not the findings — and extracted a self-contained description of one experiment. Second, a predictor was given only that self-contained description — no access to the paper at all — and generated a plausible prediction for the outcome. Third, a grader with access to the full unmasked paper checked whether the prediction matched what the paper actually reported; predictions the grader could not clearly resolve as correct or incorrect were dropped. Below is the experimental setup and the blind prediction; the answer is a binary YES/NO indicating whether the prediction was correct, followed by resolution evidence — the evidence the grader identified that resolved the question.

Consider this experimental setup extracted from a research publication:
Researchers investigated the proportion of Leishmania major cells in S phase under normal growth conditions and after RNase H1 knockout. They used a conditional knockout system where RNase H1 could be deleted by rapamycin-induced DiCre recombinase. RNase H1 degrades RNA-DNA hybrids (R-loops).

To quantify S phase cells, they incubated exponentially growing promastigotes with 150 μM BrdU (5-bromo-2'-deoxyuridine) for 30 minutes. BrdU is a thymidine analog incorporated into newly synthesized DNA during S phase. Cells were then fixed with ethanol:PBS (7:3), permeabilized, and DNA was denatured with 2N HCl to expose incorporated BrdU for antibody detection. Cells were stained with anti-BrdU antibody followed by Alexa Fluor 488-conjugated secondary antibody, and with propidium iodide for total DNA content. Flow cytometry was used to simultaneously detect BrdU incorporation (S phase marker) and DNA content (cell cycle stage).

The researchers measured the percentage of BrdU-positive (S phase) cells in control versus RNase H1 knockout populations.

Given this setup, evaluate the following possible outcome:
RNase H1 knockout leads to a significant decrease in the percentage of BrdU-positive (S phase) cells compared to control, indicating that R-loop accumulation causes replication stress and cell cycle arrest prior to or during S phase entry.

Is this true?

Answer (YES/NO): NO